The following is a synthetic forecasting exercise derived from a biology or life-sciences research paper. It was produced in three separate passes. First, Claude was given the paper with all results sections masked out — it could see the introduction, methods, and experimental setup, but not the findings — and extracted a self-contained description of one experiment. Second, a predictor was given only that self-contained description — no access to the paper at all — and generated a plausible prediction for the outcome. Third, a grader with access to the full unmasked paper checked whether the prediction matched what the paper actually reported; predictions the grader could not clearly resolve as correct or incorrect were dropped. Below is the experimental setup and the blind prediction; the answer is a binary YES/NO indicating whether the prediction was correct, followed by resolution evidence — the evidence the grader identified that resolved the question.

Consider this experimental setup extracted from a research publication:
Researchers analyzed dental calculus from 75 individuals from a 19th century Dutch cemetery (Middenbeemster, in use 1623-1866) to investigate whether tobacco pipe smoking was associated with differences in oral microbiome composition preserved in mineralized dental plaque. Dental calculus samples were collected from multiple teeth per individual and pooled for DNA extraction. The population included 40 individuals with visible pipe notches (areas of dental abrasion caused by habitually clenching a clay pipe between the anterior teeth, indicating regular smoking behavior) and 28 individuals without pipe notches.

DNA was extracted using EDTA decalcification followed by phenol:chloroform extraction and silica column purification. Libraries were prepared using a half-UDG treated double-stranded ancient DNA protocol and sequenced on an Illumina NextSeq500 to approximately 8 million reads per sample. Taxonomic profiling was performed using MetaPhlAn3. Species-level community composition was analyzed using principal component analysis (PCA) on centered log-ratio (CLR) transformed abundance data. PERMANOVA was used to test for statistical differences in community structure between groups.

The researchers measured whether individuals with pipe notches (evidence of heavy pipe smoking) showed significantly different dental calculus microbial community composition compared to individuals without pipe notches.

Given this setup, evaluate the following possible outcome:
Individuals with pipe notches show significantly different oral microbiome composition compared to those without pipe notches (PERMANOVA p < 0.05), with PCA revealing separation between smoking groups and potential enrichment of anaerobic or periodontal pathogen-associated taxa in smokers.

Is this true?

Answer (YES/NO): NO